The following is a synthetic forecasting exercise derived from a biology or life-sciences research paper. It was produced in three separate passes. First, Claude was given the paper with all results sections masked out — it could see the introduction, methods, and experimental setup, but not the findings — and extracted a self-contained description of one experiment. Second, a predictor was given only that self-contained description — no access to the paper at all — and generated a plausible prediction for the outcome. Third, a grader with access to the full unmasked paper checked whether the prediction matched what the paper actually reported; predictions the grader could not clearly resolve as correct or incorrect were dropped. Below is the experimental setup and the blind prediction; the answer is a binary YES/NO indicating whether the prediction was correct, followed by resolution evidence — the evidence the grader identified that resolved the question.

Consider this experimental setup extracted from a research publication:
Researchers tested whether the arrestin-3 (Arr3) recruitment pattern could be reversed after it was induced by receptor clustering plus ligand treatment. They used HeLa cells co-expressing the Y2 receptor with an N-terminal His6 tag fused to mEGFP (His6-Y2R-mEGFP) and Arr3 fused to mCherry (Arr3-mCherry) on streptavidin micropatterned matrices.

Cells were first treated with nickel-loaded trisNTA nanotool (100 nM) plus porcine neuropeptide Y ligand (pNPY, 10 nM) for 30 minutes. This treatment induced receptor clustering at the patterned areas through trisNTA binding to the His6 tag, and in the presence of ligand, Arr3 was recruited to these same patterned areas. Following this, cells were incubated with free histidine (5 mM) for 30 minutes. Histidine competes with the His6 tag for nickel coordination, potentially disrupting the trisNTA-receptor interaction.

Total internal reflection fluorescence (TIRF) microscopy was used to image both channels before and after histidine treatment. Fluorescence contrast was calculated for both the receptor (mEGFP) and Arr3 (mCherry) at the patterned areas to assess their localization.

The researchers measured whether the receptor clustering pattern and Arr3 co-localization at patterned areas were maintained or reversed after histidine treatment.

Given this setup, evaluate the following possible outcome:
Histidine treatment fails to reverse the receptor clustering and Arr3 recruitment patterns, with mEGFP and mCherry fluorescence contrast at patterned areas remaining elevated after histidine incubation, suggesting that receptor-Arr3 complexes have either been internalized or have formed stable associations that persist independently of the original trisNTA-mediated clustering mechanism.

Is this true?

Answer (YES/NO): NO